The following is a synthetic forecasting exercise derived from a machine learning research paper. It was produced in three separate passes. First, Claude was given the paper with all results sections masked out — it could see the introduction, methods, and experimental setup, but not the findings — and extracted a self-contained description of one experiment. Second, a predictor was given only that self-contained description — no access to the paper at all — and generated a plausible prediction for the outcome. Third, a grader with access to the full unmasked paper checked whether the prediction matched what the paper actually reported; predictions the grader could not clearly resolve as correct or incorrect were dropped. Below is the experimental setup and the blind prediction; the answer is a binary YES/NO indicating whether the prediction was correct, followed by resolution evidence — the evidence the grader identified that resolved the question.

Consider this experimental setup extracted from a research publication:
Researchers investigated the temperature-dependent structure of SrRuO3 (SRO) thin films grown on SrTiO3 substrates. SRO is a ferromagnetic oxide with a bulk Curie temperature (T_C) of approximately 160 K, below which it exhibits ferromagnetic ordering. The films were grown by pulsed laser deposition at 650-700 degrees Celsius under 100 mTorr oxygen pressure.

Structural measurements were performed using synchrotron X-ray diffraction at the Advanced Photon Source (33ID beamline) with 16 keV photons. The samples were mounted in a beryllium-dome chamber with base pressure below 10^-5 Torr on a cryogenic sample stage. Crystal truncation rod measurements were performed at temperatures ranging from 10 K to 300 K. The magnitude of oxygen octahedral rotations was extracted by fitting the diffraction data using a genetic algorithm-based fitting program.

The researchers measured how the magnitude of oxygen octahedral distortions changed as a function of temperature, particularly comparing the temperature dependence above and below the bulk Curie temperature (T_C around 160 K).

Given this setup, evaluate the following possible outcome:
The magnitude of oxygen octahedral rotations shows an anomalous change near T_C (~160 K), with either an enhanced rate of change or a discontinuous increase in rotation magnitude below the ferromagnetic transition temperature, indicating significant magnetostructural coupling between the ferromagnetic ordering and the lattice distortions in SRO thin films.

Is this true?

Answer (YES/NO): NO